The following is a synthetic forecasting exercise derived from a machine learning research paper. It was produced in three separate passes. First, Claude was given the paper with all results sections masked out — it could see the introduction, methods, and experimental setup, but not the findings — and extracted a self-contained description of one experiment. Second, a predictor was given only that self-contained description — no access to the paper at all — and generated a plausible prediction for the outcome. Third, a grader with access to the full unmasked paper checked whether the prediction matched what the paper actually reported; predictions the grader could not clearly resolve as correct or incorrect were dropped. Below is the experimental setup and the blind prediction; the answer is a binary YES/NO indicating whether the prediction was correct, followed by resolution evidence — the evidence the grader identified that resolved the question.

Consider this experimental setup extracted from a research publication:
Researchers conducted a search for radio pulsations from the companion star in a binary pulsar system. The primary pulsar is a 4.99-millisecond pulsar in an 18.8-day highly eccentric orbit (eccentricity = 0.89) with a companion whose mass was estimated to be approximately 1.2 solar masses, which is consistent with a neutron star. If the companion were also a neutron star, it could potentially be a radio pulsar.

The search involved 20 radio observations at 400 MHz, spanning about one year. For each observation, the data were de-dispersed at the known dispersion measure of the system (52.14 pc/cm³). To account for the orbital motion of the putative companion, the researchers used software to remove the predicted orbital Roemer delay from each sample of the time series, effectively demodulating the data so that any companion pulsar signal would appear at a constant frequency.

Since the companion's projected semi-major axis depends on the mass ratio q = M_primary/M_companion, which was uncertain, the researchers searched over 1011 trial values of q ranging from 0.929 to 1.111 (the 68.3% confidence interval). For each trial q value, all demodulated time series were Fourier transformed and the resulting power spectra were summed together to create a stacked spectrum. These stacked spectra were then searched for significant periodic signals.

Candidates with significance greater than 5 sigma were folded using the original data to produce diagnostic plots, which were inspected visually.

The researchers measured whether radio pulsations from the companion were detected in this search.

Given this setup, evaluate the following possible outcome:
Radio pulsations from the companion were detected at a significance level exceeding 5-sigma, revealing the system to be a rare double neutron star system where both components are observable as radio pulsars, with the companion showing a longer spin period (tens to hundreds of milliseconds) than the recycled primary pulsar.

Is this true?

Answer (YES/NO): NO